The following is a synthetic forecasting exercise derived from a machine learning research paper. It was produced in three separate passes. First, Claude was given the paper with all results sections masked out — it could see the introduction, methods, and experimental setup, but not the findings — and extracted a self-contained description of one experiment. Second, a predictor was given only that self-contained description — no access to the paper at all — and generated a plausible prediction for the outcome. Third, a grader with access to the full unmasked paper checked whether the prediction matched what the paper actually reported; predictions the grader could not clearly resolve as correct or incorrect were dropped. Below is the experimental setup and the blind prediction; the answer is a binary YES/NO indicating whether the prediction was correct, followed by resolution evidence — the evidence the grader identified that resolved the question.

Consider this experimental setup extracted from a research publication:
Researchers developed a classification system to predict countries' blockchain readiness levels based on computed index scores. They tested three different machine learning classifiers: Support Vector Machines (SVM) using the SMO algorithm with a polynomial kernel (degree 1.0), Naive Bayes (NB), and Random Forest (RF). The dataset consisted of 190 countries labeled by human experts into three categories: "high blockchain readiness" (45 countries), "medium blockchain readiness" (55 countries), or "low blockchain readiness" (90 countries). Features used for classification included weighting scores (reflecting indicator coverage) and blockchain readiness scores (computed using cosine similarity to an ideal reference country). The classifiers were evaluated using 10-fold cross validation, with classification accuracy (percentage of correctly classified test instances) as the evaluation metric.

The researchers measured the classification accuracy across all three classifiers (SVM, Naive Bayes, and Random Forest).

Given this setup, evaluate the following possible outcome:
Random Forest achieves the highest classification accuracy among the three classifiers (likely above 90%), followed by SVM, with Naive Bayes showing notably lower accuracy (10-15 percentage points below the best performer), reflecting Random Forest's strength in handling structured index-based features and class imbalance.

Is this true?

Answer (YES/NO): NO